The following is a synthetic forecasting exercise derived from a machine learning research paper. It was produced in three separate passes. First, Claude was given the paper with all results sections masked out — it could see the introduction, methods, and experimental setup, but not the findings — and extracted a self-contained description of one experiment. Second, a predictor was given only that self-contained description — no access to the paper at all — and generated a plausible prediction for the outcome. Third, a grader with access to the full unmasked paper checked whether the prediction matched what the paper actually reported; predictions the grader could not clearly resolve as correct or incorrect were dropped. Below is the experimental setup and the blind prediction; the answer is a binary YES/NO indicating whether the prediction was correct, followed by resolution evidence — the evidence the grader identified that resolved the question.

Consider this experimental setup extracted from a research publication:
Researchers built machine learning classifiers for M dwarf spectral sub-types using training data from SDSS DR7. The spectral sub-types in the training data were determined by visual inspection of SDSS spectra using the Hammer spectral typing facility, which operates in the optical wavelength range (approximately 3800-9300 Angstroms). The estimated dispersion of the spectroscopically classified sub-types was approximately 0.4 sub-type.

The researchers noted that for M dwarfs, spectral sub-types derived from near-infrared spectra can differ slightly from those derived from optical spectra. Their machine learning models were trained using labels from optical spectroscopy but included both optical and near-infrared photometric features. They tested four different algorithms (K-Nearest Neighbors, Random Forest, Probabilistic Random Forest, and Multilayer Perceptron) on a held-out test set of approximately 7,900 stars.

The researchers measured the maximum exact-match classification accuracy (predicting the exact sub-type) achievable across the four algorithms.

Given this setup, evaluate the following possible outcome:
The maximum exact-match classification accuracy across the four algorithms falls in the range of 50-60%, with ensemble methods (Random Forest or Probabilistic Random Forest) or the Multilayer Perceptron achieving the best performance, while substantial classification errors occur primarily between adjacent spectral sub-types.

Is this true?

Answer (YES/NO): NO